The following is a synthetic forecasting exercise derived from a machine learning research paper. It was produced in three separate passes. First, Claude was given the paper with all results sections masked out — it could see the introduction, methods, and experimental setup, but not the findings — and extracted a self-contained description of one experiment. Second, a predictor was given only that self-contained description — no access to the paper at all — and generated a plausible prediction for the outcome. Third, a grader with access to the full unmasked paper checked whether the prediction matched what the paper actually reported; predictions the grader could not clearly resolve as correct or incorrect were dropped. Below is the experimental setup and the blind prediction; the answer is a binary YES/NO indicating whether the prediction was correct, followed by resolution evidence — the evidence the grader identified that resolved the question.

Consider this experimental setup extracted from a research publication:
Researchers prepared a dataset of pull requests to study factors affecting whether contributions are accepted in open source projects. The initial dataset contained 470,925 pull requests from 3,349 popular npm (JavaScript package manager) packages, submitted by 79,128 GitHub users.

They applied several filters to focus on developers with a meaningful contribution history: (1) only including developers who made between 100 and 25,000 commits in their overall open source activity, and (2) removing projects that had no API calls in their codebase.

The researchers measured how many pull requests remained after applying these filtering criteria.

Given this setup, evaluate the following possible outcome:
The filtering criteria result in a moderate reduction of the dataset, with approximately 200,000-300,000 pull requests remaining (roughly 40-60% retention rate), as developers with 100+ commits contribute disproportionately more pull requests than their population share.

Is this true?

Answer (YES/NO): NO